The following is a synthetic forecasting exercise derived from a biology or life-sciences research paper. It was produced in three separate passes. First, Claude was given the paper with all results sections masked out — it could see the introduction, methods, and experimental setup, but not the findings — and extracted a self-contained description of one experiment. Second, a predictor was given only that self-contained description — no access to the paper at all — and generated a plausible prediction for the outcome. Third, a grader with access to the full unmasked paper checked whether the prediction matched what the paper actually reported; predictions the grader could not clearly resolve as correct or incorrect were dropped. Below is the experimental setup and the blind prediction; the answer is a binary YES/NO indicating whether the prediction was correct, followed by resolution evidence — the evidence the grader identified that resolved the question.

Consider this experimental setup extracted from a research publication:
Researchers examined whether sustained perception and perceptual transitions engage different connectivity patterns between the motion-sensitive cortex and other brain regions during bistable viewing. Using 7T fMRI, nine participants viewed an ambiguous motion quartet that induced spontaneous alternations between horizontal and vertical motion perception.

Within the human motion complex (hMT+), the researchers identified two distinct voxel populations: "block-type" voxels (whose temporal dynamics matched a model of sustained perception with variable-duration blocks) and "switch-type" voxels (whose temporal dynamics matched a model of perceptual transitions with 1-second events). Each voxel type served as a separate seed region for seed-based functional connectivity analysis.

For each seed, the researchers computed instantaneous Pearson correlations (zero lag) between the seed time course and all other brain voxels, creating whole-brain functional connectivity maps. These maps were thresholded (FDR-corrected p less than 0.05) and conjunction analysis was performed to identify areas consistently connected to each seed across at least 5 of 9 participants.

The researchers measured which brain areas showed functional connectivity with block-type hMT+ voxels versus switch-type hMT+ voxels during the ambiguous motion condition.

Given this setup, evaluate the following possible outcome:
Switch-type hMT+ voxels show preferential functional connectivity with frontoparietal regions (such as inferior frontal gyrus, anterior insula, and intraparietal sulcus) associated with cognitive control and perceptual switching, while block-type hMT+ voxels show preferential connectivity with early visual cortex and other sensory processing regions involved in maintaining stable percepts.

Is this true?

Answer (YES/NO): NO